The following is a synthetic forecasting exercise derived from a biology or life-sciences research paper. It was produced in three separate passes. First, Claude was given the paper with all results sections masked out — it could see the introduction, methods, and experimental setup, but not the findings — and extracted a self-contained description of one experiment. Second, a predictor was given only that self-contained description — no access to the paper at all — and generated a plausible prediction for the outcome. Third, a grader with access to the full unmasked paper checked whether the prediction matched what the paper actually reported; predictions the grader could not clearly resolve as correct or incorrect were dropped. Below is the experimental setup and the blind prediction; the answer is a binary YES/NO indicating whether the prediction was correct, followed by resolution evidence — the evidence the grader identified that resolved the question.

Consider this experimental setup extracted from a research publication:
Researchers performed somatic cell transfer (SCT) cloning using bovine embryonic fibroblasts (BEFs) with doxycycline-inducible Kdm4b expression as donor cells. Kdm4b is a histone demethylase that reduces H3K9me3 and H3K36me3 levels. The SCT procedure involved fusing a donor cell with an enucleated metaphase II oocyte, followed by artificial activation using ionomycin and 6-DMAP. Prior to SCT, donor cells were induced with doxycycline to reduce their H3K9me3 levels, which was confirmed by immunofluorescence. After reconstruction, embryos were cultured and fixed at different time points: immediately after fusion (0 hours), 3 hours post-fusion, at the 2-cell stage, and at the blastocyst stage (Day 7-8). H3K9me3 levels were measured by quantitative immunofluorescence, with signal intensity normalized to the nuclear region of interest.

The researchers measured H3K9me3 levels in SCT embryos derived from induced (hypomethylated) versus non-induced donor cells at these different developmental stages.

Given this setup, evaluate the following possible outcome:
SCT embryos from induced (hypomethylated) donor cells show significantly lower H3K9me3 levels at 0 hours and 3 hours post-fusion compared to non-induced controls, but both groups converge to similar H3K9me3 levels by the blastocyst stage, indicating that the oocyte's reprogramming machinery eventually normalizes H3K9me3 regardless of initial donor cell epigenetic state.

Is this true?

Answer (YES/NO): NO